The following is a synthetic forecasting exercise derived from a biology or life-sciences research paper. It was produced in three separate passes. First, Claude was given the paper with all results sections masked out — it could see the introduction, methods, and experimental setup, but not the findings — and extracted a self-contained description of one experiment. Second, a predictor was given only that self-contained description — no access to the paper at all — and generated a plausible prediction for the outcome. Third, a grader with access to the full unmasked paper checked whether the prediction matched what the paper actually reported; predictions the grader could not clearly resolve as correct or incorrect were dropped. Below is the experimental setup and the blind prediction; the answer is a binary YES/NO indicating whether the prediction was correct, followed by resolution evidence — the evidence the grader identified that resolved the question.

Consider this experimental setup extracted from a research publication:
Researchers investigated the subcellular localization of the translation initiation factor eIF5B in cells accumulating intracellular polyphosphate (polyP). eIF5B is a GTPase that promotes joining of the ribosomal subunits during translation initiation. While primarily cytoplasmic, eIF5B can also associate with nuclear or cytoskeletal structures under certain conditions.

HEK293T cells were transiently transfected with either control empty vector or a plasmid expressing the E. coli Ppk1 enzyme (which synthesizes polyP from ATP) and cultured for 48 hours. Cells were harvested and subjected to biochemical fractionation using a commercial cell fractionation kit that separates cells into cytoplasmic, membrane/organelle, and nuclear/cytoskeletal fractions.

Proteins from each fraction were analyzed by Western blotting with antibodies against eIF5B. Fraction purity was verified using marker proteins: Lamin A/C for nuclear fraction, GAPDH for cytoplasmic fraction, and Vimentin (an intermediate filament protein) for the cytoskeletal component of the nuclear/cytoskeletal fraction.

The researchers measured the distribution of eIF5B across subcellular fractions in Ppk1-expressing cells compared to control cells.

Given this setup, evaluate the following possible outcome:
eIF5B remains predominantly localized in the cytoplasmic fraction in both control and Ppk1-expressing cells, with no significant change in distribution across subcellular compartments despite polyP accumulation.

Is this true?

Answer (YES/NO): NO